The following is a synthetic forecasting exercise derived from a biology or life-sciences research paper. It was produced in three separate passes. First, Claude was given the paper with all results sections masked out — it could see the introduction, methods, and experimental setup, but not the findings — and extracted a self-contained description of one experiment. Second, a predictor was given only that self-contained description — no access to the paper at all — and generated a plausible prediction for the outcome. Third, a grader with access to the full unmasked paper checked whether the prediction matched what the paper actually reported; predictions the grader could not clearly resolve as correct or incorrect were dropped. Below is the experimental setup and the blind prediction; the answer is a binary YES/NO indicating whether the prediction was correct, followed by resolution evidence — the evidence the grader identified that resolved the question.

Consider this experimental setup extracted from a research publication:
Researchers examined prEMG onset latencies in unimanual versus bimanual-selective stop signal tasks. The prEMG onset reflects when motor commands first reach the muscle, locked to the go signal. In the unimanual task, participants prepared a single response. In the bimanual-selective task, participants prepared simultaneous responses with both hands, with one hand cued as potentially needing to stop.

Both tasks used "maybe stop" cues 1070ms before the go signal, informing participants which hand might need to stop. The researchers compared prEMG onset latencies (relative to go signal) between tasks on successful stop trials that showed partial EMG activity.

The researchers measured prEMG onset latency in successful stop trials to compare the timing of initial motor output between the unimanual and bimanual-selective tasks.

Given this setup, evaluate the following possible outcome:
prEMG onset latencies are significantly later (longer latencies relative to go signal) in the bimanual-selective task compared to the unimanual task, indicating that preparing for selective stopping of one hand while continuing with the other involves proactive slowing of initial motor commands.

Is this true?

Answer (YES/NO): NO